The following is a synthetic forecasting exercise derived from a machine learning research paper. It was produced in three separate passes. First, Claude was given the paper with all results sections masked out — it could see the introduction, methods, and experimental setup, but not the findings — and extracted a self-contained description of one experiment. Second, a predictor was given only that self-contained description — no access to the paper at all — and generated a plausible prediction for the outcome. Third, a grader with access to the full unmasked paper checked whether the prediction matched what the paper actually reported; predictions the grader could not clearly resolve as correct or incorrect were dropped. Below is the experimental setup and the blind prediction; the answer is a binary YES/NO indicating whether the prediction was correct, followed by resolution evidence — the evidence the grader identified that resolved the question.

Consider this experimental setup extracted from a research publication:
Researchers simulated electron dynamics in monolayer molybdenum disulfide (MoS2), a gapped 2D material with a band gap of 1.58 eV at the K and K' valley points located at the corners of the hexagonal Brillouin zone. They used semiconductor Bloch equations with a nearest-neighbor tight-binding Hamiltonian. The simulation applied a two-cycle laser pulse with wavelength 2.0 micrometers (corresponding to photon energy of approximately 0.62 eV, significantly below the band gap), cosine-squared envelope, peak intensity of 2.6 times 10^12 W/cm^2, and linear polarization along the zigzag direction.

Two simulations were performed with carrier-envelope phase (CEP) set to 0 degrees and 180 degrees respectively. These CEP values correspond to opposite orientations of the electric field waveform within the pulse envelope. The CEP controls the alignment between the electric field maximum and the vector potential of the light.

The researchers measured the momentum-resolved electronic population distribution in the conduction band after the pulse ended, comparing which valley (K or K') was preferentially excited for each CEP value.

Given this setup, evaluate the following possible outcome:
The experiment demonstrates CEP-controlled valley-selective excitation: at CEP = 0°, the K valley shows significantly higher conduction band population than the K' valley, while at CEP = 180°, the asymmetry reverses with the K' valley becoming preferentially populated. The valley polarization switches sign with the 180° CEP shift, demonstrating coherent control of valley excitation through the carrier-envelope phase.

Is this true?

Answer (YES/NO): NO